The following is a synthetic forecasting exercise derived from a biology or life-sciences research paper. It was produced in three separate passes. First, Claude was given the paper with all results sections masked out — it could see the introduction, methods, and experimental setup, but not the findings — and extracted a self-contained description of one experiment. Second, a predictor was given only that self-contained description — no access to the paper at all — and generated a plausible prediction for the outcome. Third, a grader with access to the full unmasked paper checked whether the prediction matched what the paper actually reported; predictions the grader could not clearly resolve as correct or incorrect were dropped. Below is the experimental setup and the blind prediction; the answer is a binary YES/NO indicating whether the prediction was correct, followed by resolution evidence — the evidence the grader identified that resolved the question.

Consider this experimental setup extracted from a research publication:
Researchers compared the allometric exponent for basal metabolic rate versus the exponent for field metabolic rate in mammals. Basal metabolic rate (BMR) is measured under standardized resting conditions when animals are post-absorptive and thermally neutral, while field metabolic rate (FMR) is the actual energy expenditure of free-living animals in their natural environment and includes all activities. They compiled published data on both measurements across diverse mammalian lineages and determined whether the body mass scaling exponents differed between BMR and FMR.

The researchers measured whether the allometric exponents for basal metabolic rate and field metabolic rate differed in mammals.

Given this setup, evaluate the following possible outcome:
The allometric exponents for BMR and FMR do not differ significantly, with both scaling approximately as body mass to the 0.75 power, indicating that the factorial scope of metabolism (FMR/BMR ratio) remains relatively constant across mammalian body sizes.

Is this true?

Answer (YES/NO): YES